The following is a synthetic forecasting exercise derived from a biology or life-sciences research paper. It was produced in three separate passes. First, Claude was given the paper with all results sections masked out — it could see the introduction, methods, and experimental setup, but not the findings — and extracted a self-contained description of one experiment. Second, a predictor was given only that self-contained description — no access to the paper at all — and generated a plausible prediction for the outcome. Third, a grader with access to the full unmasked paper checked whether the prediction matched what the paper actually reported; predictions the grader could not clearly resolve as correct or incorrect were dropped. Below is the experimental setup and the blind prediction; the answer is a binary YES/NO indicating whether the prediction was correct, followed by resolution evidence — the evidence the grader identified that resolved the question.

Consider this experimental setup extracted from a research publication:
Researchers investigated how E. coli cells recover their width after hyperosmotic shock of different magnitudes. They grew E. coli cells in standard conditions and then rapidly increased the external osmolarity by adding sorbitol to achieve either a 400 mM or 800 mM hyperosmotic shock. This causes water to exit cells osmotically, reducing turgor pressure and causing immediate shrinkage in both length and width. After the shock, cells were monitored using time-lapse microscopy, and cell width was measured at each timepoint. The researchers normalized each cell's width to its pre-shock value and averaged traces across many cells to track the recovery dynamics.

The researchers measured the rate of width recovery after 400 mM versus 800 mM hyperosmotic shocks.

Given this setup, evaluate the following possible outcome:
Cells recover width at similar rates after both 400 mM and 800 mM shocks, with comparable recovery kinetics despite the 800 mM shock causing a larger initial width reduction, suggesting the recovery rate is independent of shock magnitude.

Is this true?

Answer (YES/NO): NO